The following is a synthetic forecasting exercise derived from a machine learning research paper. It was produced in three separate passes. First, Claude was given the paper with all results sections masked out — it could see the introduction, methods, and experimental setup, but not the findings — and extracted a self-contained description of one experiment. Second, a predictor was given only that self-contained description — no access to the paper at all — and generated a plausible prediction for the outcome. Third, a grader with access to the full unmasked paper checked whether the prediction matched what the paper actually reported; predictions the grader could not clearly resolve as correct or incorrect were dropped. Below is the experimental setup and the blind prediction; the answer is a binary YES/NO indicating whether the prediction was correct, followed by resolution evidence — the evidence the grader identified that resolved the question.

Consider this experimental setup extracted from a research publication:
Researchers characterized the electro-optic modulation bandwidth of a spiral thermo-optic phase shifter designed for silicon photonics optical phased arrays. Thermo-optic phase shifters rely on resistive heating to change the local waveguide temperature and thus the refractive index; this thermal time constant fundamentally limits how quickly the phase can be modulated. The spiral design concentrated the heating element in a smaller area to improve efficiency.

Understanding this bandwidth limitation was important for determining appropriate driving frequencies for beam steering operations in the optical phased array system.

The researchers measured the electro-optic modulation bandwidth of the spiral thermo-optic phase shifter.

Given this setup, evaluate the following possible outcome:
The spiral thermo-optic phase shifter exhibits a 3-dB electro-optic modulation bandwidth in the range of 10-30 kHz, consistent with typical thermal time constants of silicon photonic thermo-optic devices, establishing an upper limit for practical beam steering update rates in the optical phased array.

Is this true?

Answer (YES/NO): YES